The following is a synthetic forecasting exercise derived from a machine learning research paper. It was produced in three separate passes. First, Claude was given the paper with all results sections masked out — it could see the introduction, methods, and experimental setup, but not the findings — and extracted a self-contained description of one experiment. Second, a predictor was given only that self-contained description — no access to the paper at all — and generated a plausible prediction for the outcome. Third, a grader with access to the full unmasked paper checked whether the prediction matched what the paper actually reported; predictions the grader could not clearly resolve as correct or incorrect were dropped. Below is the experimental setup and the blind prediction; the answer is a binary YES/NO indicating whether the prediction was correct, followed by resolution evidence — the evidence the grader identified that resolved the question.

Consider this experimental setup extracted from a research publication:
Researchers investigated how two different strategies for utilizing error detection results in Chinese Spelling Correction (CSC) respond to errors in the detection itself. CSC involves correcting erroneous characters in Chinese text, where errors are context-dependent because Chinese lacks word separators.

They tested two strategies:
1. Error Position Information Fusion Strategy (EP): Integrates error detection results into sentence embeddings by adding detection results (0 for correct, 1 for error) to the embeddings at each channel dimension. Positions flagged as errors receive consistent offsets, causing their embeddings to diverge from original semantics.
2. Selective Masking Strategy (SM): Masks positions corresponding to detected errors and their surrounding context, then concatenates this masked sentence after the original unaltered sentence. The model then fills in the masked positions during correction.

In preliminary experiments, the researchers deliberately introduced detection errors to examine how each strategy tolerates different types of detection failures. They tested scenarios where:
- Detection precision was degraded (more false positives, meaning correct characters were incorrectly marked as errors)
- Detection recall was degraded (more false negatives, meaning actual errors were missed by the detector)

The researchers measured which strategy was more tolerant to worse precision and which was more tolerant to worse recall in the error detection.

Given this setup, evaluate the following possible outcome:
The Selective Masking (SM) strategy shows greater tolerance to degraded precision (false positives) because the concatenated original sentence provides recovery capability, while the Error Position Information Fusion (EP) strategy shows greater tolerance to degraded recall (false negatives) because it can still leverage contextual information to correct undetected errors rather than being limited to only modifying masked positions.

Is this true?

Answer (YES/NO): YES